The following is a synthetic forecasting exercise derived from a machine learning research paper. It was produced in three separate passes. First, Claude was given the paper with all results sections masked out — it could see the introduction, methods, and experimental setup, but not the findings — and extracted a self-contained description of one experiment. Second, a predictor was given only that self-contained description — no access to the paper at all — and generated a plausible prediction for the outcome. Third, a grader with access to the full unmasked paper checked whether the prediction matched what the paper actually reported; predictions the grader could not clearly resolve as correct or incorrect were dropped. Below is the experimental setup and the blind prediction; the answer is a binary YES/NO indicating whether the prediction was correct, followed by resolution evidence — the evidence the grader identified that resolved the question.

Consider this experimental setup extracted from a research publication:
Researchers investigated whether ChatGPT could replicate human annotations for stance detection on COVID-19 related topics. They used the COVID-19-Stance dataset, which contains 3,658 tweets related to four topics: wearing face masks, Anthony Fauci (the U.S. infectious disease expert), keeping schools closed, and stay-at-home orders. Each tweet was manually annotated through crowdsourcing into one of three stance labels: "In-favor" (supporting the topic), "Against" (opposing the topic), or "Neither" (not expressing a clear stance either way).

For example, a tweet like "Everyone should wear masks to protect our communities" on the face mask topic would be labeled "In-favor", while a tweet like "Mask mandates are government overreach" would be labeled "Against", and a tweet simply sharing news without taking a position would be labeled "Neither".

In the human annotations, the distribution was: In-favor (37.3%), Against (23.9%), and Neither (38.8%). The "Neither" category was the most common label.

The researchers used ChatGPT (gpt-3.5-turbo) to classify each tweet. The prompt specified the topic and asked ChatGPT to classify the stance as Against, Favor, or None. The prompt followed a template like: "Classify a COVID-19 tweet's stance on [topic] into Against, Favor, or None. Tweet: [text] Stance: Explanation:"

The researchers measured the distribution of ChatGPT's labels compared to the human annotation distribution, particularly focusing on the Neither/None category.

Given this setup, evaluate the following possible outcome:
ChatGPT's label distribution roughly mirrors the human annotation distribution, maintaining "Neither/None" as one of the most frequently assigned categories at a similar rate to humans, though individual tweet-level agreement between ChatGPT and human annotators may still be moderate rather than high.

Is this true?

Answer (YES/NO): NO